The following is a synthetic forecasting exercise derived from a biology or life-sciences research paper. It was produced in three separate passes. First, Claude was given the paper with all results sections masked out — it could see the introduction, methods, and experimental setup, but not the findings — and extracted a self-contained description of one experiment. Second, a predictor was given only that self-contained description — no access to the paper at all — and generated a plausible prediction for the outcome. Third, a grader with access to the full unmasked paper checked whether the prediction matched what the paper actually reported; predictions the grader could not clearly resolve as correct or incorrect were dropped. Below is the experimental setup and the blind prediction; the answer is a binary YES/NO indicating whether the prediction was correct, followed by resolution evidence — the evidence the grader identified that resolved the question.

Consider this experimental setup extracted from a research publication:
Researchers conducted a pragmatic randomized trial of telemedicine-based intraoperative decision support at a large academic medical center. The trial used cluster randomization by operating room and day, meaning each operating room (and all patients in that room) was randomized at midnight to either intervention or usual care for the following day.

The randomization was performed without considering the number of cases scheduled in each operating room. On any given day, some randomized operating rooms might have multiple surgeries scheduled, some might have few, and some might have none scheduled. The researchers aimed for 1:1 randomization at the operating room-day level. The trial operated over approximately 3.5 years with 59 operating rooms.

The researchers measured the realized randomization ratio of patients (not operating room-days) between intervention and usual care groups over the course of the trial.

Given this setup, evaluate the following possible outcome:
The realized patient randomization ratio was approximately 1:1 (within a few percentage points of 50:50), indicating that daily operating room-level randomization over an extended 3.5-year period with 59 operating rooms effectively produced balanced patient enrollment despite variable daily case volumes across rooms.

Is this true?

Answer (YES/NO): YES